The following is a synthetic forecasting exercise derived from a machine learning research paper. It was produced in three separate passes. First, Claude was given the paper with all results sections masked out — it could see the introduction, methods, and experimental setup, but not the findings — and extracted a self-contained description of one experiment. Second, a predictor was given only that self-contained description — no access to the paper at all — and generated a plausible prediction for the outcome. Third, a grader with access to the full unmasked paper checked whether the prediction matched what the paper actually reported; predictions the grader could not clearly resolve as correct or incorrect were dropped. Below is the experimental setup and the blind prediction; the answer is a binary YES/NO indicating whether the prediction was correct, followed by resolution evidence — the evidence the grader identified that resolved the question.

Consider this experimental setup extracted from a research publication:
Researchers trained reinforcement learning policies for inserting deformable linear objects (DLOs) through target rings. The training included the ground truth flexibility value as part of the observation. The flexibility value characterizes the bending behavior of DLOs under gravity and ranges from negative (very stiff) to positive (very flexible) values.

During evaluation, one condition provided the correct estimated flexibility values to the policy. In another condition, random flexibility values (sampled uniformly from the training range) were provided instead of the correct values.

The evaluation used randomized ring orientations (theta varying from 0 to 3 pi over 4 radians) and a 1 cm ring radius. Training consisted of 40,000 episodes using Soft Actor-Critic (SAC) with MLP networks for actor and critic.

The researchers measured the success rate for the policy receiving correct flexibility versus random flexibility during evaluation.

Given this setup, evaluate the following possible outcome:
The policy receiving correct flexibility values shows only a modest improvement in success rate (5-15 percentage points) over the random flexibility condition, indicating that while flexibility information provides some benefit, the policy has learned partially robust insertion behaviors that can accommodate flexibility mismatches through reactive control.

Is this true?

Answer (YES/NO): NO